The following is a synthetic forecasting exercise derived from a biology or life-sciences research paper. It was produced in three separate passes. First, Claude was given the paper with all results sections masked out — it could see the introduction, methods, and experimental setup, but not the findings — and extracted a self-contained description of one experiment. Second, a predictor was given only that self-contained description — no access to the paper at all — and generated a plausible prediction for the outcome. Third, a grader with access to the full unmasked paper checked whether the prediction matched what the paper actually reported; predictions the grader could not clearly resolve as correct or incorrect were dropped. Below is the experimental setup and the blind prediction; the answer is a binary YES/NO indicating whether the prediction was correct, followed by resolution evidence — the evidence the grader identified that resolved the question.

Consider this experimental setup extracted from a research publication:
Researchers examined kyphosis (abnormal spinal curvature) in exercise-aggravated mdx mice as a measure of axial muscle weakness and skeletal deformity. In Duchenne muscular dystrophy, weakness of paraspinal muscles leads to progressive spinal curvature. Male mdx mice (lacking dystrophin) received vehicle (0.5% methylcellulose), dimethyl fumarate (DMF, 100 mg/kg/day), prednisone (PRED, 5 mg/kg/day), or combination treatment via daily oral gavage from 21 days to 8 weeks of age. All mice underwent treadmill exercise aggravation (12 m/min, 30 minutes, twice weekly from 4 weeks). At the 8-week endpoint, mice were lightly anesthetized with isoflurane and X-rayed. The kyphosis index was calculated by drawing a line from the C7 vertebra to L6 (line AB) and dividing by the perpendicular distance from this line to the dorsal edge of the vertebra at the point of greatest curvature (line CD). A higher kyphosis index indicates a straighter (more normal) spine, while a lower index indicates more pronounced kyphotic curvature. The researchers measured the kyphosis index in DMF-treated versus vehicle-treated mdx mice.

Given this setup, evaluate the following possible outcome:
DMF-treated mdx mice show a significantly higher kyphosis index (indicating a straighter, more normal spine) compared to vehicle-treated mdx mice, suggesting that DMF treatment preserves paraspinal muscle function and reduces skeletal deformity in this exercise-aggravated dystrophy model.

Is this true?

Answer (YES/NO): NO